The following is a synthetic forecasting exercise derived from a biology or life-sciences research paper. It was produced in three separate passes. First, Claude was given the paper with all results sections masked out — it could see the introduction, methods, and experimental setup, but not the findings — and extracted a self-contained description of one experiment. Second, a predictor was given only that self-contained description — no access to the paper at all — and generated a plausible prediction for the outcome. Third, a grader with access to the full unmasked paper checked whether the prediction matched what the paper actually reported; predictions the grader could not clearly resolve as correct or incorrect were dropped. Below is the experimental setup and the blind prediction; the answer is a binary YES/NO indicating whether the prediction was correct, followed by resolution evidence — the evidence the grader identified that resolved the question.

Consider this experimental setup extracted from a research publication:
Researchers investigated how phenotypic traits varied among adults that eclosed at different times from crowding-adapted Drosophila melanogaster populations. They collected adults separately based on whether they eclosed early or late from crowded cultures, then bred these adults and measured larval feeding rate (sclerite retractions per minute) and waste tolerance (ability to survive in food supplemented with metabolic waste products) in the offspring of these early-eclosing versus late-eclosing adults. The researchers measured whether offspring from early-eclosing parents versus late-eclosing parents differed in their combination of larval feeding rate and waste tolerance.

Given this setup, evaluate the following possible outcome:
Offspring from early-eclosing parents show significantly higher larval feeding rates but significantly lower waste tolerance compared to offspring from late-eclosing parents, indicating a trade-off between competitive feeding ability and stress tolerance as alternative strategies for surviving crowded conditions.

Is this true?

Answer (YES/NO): YES